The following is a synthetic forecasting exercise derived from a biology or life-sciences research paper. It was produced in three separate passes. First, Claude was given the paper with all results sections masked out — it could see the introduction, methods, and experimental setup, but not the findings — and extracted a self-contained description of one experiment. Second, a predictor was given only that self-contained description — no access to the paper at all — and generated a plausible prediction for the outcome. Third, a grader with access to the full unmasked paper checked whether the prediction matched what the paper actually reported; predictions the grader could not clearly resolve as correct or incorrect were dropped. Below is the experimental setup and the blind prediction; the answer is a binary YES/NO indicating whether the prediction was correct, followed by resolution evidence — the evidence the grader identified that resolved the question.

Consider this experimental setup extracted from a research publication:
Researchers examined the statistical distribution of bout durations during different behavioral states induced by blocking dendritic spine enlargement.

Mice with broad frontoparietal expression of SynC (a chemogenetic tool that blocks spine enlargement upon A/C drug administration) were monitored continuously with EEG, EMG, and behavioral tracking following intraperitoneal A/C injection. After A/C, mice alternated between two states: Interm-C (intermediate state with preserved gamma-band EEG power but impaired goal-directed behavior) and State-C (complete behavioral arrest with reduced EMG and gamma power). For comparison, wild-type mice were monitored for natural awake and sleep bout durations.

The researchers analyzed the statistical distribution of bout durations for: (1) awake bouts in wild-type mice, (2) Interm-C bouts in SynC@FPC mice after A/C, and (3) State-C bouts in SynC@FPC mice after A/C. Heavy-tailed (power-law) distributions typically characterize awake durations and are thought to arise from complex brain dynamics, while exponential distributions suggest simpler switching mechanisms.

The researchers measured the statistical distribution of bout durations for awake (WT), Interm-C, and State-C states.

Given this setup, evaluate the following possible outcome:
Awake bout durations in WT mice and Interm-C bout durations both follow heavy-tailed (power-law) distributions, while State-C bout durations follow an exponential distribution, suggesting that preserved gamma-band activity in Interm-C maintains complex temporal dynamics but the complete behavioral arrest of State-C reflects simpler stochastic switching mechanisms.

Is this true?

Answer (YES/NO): YES